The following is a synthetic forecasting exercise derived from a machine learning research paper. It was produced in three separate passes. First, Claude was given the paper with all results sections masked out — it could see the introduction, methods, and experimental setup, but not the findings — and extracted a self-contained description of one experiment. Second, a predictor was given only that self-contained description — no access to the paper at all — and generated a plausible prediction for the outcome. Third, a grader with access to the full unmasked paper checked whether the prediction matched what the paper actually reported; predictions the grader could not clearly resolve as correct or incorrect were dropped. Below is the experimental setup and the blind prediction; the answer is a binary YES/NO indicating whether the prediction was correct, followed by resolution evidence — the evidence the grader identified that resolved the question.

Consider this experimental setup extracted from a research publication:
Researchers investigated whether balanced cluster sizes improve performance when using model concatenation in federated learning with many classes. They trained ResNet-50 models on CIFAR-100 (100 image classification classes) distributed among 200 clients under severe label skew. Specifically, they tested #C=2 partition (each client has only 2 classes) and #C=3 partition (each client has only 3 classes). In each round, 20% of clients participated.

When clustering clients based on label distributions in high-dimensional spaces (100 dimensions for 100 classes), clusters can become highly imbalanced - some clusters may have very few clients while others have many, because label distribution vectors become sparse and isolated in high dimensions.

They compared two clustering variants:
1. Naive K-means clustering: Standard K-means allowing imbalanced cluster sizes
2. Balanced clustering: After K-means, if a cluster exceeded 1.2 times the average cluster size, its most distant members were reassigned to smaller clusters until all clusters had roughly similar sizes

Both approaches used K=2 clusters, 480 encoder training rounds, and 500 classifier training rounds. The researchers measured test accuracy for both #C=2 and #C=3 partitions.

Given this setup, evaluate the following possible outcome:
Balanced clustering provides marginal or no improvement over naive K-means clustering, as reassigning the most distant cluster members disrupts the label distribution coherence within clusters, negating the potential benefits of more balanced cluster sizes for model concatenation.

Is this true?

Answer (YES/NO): NO